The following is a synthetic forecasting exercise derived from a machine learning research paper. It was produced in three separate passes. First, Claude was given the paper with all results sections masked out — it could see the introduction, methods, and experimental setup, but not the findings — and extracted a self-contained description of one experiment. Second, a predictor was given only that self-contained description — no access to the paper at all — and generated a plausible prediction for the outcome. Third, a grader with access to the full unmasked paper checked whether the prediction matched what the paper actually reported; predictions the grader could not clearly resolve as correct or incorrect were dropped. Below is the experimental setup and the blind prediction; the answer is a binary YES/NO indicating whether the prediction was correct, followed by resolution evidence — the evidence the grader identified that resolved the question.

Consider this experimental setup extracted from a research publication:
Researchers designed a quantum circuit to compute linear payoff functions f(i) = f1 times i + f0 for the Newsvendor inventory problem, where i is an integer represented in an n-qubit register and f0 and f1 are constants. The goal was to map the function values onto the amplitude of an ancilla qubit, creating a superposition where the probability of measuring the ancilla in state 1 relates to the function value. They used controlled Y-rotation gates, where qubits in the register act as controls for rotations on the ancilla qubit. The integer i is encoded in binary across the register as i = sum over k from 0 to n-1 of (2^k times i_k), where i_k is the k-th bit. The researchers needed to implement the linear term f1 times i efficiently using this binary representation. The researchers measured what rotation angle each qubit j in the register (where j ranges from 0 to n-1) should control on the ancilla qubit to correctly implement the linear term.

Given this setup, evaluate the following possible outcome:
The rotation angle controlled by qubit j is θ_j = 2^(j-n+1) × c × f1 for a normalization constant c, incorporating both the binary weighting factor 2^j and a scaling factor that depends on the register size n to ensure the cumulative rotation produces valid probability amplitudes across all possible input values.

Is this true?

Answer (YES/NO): NO